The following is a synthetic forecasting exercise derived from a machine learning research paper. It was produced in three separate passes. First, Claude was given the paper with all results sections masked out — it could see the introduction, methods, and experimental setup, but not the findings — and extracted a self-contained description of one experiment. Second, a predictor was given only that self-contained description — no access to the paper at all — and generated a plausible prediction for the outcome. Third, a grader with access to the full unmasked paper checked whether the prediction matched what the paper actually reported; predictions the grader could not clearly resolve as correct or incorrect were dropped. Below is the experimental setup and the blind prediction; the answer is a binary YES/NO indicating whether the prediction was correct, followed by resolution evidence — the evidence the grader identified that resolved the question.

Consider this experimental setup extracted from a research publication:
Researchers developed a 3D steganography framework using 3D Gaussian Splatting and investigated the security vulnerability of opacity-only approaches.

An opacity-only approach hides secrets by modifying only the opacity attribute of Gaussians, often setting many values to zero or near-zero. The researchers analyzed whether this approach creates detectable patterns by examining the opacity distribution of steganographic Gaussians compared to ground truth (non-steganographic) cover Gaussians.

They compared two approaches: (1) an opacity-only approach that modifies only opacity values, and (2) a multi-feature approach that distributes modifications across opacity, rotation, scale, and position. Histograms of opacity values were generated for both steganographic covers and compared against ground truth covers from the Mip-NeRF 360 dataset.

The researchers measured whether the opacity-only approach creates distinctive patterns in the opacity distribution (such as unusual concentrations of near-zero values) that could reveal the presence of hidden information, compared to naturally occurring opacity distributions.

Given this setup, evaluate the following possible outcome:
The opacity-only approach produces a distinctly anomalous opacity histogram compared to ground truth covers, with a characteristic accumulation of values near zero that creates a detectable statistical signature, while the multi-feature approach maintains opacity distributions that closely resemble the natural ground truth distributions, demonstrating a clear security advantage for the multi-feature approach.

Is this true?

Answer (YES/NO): YES